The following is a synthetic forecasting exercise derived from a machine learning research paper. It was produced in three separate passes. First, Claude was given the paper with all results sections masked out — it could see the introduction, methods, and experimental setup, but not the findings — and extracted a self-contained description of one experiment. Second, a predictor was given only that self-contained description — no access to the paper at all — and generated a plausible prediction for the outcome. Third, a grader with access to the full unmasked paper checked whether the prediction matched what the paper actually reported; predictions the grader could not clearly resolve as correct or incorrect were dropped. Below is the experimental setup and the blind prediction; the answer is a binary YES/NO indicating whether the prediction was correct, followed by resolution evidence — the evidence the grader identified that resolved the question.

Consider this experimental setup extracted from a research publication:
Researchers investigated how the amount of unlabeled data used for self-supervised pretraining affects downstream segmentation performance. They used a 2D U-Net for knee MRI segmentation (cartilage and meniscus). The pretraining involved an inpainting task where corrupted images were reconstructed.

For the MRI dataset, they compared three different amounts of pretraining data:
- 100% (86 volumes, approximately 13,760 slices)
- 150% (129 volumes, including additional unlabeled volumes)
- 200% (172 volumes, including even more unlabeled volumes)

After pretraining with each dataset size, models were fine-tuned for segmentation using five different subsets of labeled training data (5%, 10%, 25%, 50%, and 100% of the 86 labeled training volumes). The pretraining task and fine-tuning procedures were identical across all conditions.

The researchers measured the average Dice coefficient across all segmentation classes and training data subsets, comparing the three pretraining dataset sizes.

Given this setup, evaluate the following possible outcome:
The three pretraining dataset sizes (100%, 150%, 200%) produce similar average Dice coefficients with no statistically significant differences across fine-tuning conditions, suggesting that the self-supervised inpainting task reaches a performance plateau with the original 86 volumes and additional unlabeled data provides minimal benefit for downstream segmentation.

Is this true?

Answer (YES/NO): NO